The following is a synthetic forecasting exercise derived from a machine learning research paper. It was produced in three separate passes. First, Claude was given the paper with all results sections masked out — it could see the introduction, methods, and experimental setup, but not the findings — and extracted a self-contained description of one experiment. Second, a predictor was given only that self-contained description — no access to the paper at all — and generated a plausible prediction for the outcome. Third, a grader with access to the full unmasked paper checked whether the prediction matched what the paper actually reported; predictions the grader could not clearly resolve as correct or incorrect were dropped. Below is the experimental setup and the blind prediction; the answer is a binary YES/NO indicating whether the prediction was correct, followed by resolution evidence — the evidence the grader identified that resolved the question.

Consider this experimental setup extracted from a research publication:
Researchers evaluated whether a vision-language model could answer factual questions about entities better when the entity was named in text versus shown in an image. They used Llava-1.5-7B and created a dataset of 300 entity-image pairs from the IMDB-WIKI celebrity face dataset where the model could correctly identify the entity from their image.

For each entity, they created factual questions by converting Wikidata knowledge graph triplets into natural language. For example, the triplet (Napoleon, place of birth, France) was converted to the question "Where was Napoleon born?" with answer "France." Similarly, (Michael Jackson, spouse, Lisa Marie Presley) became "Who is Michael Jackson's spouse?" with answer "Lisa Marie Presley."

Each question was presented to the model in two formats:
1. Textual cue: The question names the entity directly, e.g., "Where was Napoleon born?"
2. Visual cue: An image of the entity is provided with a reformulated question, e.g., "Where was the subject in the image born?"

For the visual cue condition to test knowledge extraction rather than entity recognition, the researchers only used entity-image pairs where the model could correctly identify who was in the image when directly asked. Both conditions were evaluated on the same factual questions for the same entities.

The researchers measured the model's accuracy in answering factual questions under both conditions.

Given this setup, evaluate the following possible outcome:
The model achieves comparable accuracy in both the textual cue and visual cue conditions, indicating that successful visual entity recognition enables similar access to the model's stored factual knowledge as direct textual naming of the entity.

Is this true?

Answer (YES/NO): NO